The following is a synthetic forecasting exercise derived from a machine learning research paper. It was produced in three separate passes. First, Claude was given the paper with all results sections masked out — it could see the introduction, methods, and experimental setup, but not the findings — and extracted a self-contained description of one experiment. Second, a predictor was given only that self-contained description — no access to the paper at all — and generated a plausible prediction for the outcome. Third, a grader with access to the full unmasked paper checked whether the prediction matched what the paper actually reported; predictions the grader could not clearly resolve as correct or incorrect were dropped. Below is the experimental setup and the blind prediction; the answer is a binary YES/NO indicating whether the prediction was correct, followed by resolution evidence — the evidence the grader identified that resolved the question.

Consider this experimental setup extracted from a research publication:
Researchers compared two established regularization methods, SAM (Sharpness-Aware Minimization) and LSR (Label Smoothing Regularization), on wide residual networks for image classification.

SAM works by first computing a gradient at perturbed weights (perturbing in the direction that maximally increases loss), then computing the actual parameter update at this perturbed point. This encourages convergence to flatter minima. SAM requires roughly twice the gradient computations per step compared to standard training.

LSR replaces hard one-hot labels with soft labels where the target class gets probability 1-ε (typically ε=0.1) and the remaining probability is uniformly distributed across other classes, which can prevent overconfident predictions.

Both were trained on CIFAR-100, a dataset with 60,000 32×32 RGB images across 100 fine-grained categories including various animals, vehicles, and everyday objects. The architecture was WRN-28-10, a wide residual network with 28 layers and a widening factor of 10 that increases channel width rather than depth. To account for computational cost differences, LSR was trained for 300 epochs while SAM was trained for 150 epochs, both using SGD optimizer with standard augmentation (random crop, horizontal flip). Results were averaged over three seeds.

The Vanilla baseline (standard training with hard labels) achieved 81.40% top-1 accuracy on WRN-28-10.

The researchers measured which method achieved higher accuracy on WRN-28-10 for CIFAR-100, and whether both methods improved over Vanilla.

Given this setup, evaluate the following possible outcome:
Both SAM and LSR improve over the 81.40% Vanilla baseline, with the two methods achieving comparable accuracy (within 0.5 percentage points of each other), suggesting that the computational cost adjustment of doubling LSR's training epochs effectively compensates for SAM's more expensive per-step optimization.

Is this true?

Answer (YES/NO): NO